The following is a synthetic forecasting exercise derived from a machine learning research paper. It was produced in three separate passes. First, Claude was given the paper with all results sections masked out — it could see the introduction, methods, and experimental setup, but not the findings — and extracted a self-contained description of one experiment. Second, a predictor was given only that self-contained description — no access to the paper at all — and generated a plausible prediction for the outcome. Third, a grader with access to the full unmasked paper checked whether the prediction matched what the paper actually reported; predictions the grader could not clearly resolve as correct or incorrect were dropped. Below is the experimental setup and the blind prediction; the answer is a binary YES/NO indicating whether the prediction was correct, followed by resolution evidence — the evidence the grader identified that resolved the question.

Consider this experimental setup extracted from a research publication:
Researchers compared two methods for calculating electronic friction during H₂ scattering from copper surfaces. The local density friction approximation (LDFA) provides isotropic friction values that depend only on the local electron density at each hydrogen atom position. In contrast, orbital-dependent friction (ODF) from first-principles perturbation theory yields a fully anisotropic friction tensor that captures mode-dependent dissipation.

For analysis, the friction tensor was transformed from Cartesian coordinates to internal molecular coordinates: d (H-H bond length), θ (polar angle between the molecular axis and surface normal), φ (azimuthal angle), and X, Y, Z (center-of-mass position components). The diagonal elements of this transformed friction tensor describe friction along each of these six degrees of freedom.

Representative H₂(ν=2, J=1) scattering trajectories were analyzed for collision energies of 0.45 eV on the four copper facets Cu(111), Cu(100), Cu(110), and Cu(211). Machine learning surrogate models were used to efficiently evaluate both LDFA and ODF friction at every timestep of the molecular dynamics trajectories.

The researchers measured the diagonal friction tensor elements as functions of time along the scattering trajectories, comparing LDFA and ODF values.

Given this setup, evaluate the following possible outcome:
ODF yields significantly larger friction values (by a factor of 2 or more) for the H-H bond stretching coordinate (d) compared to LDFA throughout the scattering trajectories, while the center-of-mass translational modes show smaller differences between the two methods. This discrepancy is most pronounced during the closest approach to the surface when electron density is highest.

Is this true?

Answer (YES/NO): NO